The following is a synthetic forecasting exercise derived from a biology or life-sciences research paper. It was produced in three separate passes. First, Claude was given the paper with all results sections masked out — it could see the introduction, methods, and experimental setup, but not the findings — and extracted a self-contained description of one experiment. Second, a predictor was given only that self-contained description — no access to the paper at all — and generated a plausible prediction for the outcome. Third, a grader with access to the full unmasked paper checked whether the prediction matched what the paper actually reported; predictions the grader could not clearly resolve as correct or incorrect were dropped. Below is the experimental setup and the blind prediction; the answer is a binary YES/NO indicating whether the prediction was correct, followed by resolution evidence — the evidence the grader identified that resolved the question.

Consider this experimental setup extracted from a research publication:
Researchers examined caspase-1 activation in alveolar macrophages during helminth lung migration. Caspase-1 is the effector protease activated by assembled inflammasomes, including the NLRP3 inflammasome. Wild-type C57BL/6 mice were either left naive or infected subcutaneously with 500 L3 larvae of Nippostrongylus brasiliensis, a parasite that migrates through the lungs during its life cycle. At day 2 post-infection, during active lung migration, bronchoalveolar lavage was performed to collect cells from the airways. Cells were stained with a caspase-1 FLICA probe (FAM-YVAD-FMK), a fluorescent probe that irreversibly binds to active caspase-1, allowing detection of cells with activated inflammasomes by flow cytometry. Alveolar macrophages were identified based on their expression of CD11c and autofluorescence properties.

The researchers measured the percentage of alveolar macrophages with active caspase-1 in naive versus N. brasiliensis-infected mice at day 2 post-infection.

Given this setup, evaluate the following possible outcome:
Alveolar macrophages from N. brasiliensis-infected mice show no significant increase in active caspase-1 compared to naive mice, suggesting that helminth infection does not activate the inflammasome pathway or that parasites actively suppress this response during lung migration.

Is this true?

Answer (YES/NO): YES